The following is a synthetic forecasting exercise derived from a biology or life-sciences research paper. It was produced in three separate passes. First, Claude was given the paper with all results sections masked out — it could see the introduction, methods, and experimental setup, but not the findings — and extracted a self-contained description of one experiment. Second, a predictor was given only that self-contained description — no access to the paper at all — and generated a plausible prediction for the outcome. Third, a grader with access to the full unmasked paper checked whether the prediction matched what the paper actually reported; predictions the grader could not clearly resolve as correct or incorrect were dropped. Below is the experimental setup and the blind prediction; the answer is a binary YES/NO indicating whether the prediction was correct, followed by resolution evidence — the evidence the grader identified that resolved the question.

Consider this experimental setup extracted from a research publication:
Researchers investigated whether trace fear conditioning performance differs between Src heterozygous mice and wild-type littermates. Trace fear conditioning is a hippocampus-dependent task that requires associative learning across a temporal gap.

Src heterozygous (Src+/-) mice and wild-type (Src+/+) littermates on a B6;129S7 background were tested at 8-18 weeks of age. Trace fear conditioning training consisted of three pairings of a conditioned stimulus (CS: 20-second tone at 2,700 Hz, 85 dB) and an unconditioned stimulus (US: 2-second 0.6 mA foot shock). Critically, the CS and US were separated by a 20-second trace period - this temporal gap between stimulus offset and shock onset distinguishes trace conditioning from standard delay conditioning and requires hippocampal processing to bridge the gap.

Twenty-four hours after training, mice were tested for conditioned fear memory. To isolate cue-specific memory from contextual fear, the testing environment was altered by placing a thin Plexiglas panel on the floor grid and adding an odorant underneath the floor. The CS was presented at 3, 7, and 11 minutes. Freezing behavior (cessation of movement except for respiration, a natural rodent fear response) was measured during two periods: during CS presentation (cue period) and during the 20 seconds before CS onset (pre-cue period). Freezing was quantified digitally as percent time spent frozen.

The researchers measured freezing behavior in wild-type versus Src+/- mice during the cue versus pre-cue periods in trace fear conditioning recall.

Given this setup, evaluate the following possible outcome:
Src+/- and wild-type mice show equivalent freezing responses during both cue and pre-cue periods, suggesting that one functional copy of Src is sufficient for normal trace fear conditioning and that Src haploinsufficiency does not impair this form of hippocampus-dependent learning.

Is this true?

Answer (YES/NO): NO